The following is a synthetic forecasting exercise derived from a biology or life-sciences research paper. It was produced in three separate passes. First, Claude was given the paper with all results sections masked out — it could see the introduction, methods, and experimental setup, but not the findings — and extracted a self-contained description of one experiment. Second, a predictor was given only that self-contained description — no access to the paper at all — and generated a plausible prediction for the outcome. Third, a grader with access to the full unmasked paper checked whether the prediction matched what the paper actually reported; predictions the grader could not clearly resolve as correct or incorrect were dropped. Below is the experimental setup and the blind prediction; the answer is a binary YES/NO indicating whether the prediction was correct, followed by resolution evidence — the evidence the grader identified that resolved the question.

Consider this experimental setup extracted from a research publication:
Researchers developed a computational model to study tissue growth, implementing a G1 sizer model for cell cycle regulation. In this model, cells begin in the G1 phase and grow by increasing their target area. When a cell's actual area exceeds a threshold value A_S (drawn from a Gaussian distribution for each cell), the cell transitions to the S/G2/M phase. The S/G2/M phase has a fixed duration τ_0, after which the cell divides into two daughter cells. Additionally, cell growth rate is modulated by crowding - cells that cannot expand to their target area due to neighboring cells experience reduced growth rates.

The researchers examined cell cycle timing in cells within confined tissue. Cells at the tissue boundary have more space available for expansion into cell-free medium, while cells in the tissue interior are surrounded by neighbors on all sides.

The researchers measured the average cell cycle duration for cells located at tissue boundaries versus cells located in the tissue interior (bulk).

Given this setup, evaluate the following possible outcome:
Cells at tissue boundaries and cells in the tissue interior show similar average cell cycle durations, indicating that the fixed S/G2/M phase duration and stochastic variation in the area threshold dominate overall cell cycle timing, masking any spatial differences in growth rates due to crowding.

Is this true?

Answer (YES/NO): NO